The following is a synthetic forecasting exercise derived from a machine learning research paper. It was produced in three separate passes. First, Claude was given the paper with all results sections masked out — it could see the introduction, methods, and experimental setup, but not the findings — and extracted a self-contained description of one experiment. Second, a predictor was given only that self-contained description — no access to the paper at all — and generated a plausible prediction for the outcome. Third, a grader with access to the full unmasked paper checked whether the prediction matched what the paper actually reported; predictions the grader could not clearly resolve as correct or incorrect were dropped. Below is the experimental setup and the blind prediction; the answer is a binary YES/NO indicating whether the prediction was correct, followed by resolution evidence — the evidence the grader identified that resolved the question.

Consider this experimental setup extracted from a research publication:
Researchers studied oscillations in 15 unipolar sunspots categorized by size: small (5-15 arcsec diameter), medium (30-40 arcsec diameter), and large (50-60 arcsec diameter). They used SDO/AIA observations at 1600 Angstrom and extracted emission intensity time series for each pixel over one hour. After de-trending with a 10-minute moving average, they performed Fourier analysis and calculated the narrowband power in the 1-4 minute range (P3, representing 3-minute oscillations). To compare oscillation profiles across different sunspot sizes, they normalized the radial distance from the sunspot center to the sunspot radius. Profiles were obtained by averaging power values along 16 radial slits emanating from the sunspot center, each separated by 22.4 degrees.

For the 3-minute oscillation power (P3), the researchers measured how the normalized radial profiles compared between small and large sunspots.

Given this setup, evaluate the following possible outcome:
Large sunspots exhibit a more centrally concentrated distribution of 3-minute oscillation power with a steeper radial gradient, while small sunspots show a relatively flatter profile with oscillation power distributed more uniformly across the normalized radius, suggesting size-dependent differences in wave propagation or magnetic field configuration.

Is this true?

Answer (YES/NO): NO